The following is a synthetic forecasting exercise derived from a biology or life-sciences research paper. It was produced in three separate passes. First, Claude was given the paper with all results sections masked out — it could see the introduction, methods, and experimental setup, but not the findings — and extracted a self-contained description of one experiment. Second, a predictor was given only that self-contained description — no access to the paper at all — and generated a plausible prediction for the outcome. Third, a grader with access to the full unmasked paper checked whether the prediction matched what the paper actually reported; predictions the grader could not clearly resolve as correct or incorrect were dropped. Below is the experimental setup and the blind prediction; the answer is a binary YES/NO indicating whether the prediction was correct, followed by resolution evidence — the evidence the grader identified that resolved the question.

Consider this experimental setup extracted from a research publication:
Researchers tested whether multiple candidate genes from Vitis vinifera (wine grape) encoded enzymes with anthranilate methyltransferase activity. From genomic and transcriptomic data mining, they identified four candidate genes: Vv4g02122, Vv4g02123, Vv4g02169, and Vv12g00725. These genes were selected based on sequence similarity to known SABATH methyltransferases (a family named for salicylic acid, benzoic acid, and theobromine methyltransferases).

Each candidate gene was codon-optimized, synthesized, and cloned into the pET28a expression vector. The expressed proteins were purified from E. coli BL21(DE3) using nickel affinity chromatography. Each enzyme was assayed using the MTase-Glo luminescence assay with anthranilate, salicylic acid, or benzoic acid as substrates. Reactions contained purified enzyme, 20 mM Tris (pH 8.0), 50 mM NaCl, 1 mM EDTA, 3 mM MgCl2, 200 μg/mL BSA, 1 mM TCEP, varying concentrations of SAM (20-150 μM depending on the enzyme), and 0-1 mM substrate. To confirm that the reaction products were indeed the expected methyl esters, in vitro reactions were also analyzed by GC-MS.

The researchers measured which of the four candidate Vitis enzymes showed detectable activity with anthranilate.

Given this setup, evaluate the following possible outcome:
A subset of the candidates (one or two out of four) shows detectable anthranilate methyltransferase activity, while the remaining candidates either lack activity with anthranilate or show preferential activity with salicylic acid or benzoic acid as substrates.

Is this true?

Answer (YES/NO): YES